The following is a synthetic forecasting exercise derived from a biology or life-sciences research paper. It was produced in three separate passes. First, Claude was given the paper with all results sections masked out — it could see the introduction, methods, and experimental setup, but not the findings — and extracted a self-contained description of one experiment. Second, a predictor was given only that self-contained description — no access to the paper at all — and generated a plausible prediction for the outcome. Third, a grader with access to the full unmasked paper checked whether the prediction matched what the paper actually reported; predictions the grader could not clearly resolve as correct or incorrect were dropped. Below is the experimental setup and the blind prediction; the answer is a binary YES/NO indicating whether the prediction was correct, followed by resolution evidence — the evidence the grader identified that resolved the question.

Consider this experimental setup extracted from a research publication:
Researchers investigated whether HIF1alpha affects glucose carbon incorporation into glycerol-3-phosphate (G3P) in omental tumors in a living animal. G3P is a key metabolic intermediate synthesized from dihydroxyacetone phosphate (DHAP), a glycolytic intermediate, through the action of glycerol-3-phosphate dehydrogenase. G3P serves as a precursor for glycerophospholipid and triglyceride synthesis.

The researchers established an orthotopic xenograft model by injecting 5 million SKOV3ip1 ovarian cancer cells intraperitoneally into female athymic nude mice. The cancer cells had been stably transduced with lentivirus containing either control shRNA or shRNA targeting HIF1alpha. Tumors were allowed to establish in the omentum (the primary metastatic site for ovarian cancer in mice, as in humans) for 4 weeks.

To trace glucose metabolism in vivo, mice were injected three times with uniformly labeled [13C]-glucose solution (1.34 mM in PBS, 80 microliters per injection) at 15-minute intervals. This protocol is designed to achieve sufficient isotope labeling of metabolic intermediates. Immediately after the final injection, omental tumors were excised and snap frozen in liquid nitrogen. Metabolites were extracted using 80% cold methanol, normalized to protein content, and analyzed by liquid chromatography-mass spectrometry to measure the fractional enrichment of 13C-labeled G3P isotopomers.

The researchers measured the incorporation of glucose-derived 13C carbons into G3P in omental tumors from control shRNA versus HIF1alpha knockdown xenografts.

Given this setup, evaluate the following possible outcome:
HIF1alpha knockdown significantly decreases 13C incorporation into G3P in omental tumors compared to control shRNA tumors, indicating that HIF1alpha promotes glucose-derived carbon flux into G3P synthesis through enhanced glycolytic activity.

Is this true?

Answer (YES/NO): YES